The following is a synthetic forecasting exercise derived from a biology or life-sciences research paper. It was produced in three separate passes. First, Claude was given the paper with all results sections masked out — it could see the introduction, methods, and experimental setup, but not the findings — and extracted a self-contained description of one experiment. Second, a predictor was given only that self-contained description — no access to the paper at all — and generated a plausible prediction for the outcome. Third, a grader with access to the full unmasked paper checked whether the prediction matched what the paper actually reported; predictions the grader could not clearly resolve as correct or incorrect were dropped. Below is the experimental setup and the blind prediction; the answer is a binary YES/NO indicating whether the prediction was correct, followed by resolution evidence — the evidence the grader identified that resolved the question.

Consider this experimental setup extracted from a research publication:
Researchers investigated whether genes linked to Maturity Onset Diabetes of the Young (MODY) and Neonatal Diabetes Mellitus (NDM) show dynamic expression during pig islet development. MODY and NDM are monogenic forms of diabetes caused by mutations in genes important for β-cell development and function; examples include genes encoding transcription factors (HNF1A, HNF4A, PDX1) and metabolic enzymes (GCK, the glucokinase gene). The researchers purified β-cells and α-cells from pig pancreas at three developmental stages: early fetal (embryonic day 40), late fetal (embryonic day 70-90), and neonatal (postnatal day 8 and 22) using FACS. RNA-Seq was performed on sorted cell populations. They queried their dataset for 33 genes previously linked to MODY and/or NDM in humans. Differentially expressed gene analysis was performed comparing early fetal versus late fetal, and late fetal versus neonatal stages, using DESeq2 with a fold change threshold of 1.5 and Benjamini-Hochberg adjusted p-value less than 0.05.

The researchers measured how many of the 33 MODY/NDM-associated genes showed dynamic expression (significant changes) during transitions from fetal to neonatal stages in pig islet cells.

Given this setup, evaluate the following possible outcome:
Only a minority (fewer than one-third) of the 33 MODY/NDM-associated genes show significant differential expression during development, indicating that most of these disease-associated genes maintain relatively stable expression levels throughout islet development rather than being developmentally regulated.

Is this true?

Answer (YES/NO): NO